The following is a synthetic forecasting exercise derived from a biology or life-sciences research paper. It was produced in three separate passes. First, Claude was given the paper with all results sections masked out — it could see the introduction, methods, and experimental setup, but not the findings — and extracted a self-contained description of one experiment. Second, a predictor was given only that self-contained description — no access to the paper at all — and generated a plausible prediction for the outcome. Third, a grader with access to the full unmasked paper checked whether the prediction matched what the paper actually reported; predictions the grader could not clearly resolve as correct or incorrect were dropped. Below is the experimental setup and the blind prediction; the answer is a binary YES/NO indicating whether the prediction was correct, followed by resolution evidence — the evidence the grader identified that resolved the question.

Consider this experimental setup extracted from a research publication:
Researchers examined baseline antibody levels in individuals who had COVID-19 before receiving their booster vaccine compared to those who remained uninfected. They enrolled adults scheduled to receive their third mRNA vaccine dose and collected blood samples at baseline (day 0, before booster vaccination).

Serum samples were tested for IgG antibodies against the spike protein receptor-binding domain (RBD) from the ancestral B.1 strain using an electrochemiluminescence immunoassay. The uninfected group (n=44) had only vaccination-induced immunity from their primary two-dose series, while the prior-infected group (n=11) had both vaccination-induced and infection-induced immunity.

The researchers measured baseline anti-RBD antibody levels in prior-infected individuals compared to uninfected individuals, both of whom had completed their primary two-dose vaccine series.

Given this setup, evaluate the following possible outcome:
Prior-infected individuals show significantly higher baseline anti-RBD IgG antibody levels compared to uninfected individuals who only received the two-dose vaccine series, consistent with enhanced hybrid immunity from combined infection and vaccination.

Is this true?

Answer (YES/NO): YES